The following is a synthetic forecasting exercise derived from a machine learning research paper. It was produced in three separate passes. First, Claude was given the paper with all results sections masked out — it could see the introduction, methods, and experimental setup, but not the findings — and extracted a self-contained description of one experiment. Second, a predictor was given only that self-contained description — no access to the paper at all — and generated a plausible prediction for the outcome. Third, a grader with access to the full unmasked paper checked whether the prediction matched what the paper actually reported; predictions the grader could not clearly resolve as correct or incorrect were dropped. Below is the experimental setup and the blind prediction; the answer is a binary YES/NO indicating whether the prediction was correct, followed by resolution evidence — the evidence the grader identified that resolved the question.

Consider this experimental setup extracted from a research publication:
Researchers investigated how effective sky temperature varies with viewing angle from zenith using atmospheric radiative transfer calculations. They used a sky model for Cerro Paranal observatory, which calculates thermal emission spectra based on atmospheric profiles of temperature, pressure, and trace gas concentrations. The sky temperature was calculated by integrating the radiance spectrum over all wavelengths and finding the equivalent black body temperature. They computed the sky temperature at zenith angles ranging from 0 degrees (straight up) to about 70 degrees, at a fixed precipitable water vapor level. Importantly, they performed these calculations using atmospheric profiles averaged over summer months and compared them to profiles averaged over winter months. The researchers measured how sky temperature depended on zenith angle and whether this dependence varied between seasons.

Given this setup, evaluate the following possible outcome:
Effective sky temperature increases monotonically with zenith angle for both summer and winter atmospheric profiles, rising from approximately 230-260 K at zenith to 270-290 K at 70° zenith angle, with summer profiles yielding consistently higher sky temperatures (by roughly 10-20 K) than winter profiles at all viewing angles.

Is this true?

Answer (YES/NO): NO